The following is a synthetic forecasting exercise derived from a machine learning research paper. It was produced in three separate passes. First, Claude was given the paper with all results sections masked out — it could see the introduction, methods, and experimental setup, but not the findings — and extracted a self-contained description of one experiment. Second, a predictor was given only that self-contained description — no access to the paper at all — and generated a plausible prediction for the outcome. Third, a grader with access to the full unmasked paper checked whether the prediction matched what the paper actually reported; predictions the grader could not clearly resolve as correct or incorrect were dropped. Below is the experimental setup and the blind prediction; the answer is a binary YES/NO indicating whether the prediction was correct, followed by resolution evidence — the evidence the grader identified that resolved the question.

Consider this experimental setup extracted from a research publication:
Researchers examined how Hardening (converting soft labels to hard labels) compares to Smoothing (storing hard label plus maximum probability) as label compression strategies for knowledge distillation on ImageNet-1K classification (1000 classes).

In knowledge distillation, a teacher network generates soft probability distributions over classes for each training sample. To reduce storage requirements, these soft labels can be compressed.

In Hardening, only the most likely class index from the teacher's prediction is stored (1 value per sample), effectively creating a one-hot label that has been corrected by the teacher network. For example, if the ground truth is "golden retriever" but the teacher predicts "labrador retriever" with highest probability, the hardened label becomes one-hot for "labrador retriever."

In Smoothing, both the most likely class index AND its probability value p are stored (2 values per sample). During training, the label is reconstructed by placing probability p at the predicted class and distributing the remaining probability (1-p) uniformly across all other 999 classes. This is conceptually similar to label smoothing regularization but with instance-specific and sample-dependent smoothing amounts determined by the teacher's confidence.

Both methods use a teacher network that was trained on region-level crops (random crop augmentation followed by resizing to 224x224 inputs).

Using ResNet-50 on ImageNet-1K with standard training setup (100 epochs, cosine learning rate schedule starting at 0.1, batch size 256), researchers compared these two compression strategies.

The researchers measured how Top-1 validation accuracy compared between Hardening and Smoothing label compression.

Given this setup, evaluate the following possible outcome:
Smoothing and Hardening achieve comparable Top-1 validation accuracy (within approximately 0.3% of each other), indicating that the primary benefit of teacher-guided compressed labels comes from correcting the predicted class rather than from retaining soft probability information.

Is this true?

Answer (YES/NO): YES